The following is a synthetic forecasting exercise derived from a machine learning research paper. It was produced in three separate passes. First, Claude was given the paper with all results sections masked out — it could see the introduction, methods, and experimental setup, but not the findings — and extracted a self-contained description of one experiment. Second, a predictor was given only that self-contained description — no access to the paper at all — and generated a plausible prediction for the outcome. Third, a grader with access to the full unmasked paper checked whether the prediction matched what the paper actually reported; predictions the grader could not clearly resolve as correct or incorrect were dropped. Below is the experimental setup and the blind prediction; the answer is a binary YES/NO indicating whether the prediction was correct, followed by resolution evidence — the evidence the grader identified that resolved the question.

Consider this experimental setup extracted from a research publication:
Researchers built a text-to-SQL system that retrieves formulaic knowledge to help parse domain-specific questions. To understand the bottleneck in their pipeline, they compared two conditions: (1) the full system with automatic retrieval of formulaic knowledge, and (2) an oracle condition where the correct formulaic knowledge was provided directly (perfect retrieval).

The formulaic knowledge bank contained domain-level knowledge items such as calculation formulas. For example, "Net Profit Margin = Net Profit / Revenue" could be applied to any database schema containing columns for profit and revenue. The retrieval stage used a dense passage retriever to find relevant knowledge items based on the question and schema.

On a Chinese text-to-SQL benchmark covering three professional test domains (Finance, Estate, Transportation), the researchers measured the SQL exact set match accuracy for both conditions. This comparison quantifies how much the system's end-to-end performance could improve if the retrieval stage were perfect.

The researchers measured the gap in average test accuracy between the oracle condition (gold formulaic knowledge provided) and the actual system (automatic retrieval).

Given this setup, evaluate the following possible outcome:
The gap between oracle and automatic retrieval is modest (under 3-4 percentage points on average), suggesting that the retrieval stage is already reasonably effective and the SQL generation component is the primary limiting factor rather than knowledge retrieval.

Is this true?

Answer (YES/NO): NO